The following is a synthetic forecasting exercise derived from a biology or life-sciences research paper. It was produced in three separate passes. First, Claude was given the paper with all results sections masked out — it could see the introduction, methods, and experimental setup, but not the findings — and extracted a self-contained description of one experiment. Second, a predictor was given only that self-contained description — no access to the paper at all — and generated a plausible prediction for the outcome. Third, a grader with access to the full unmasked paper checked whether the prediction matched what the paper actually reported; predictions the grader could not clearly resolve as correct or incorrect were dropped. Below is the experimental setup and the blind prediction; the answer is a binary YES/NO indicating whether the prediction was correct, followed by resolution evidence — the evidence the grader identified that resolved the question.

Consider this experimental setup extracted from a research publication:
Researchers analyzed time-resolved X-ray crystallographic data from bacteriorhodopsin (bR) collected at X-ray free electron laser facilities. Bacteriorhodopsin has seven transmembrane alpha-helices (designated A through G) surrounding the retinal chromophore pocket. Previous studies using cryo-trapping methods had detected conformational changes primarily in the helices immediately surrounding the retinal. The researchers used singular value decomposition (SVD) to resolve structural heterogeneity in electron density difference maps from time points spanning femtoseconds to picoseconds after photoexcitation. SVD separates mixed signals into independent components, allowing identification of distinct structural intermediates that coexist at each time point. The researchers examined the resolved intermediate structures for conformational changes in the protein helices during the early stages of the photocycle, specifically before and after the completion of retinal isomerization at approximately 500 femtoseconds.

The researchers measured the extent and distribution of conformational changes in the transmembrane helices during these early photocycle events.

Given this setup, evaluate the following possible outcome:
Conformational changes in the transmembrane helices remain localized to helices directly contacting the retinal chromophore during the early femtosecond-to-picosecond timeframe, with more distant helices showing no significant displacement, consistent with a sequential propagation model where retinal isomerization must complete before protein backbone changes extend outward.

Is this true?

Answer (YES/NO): NO